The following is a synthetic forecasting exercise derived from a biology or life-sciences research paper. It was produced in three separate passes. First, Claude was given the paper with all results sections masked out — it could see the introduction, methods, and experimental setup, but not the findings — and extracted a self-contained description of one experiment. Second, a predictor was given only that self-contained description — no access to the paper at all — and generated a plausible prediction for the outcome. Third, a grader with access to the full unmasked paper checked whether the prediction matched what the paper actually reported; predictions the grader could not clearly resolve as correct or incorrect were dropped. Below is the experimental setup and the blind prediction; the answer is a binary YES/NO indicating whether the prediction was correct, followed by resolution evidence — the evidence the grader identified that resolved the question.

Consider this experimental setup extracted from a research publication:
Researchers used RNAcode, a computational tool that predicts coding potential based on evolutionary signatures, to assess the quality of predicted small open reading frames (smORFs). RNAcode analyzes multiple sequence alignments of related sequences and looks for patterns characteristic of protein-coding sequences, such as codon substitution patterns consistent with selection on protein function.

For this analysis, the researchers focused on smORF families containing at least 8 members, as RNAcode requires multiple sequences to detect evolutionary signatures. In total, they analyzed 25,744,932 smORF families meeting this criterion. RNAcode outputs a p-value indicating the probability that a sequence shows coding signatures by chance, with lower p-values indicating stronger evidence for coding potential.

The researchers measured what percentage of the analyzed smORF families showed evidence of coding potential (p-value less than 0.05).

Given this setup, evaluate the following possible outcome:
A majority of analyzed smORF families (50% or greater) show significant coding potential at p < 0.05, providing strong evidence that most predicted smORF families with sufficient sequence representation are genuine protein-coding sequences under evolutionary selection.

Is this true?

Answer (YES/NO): NO